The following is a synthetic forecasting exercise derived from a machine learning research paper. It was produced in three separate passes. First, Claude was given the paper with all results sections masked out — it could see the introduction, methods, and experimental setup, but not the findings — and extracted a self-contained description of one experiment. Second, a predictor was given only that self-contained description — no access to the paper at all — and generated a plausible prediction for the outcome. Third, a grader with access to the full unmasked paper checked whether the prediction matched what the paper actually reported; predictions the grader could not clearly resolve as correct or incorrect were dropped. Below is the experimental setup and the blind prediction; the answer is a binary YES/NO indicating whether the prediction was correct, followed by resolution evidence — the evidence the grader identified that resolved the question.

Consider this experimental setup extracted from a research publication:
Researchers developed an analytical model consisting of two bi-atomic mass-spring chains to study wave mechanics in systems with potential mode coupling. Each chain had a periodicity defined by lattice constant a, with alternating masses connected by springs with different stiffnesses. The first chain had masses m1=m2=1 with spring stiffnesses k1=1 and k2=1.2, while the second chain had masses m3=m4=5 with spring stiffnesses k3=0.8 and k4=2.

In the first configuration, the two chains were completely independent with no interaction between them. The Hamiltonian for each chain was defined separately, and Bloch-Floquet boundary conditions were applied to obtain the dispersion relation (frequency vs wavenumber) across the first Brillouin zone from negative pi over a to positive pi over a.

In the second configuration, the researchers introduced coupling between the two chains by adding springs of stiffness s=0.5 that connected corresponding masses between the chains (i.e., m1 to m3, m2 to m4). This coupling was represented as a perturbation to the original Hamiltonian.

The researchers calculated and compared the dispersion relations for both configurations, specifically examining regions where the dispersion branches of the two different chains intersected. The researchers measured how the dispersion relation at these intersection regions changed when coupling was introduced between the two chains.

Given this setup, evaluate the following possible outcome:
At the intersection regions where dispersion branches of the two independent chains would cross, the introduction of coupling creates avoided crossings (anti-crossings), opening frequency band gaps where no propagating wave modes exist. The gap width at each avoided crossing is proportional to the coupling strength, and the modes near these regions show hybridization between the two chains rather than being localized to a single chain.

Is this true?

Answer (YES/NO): YES